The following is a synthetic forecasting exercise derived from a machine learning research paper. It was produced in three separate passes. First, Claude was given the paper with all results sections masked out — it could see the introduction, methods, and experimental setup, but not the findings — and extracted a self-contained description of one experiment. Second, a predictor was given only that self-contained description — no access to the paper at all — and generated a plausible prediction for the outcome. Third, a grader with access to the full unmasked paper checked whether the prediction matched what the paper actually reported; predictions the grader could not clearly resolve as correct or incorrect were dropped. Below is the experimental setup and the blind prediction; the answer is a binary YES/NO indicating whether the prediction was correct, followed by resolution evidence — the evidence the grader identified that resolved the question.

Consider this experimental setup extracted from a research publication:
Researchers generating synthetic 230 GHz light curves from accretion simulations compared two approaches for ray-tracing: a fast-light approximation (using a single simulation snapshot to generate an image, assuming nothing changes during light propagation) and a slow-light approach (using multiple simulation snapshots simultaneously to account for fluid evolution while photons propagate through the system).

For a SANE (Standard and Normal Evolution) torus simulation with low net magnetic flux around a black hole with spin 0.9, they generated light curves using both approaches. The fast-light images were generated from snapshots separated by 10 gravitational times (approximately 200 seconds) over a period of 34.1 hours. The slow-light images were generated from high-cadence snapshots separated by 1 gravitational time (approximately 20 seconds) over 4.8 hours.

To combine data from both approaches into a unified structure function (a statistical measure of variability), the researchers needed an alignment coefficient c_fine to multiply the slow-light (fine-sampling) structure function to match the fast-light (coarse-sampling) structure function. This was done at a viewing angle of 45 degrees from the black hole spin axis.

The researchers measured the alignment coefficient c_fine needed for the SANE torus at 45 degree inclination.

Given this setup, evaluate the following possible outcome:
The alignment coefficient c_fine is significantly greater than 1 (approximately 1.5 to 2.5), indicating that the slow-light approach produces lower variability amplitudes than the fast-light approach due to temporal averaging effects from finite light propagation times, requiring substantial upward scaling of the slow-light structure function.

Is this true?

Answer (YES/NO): NO